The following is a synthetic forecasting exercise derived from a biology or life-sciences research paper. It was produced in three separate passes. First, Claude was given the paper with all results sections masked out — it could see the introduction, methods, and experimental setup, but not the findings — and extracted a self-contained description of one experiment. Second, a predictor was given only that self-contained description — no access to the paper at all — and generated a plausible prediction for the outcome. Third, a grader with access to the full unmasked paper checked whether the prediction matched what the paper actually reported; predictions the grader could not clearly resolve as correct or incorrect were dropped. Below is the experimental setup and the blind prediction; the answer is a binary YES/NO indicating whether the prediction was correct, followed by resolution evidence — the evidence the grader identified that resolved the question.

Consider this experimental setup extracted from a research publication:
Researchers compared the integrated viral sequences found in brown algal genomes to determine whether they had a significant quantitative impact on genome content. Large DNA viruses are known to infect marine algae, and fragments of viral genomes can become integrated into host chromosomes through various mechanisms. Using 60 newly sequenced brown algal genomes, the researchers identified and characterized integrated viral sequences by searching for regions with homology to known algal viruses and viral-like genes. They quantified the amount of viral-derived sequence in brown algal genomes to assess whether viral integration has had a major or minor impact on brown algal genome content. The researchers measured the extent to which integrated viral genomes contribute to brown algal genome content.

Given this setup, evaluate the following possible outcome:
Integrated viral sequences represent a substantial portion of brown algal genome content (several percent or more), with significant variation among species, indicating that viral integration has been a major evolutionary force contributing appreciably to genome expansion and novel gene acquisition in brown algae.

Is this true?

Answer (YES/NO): NO